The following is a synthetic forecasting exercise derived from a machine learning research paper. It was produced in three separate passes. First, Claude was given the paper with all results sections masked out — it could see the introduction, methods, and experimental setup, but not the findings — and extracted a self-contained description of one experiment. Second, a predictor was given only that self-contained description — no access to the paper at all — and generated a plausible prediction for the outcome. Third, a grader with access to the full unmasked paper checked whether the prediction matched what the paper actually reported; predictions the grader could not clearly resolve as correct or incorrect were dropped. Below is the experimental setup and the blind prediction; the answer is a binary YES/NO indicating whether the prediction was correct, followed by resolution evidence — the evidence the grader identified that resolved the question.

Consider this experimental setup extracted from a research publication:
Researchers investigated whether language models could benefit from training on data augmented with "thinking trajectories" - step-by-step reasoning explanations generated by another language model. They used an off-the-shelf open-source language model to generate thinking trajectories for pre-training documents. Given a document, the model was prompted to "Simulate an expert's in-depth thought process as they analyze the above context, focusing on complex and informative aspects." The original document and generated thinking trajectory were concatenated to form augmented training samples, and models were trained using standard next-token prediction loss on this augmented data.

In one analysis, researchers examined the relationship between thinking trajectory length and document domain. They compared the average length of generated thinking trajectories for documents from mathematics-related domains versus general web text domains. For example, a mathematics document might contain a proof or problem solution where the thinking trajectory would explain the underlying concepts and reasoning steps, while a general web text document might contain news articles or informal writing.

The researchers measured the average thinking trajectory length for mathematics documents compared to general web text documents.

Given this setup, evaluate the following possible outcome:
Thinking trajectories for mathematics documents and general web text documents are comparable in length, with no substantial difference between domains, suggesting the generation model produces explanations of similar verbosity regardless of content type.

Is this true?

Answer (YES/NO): NO